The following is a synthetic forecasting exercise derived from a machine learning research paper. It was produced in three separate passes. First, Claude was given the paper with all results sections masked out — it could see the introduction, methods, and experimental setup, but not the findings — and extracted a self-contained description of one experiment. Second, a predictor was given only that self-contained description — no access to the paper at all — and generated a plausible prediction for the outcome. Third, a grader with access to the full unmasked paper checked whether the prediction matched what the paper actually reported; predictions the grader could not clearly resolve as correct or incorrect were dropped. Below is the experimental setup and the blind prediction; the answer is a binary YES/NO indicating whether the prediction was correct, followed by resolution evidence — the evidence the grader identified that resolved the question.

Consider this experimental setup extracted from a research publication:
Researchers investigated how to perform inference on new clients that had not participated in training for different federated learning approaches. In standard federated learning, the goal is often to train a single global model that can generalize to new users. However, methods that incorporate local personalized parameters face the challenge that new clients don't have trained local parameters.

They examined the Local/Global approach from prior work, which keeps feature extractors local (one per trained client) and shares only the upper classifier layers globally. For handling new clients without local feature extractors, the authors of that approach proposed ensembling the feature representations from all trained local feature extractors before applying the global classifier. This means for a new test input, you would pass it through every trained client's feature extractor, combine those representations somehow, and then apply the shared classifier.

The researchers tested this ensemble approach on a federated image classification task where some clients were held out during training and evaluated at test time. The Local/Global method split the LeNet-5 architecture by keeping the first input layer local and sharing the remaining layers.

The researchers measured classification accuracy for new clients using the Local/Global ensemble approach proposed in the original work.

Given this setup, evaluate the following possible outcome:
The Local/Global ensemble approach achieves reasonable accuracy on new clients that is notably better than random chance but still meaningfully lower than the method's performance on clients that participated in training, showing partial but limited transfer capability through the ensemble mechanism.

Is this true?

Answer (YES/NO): NO